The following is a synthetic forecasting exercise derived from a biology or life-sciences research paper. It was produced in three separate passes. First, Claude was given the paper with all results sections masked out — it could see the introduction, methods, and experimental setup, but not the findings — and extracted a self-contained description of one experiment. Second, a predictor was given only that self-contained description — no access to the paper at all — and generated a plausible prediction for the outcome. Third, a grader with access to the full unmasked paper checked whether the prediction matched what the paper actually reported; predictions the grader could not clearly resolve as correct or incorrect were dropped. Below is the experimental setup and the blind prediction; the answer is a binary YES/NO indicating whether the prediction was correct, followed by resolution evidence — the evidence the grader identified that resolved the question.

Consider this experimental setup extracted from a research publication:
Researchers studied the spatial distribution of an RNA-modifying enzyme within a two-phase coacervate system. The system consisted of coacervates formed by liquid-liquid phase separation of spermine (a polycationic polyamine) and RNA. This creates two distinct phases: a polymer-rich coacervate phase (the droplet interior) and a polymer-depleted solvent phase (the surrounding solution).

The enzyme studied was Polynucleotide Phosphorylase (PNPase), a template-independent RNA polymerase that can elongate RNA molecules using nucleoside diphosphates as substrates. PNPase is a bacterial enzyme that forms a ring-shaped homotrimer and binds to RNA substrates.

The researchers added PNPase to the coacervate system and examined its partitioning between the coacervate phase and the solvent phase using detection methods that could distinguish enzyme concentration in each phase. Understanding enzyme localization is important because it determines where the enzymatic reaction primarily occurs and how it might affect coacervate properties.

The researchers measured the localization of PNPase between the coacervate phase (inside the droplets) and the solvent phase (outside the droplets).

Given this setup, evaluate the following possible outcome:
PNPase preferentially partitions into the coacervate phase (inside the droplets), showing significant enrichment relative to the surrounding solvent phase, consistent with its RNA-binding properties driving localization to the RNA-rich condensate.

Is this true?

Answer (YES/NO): YES